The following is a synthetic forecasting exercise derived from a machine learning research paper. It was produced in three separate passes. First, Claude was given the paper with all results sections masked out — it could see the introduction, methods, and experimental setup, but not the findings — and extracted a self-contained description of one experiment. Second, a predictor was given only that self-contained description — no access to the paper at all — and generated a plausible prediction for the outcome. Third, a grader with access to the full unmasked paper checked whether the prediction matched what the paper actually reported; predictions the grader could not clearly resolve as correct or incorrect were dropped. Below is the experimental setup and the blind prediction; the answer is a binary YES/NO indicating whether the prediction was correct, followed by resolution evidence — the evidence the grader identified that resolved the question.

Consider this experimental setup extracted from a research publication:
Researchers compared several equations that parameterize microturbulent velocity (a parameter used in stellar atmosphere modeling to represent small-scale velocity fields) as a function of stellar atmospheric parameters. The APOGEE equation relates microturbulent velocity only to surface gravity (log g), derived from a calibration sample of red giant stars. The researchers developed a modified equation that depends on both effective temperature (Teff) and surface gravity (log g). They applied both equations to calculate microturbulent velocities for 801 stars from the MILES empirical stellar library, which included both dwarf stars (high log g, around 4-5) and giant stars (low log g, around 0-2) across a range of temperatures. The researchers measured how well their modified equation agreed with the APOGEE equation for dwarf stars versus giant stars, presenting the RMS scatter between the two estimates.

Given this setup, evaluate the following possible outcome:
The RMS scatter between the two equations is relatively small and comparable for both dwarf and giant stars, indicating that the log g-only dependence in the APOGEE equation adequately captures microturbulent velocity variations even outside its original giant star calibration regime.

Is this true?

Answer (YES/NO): NO